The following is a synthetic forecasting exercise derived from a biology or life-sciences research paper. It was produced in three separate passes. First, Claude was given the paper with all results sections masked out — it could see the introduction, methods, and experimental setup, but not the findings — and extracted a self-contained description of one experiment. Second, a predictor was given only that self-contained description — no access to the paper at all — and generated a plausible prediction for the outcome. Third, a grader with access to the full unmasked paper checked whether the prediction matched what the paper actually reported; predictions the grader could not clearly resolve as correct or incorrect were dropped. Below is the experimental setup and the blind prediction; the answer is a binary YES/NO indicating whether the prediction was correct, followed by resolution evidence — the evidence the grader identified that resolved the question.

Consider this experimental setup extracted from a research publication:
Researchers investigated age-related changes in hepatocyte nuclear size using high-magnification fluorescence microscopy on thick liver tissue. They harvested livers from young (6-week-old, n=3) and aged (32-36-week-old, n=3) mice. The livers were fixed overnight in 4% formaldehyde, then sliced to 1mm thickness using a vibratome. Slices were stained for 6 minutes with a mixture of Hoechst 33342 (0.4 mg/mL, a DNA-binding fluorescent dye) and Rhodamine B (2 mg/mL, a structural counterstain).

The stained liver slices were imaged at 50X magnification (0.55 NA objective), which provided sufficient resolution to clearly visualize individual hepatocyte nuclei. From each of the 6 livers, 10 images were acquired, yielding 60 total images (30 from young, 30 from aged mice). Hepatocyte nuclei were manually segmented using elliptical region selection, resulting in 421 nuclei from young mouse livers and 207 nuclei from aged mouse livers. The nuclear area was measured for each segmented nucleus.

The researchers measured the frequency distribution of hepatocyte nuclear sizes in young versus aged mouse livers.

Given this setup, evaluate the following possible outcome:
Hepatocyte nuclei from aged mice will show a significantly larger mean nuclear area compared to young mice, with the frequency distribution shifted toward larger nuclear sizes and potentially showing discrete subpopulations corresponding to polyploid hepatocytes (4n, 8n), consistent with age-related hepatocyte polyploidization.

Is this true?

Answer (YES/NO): YES